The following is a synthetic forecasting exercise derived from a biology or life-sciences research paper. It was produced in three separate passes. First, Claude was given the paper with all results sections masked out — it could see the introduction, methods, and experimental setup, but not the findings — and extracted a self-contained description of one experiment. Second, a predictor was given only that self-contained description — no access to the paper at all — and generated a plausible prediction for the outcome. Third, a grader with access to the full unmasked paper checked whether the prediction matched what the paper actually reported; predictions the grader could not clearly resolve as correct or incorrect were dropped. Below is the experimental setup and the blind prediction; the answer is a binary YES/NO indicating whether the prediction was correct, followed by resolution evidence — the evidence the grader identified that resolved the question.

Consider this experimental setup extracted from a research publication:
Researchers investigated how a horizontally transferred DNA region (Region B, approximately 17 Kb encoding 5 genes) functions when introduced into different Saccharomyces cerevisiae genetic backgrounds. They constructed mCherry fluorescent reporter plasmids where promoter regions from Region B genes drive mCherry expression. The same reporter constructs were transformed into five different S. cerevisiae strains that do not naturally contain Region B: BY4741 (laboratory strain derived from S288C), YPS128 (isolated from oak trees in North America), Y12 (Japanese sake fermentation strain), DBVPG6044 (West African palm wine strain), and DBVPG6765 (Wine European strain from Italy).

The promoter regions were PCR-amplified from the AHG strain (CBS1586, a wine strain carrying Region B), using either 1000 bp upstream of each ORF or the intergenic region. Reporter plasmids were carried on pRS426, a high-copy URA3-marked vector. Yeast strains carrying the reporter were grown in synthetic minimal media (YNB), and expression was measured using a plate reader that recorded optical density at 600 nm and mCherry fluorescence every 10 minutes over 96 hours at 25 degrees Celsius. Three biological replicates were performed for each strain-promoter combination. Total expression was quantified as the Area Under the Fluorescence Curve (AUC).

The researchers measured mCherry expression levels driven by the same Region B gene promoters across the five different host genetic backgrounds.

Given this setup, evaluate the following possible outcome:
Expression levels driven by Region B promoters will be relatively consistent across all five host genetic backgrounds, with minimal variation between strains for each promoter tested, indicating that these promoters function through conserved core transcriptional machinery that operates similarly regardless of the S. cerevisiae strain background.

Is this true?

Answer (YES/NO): NO